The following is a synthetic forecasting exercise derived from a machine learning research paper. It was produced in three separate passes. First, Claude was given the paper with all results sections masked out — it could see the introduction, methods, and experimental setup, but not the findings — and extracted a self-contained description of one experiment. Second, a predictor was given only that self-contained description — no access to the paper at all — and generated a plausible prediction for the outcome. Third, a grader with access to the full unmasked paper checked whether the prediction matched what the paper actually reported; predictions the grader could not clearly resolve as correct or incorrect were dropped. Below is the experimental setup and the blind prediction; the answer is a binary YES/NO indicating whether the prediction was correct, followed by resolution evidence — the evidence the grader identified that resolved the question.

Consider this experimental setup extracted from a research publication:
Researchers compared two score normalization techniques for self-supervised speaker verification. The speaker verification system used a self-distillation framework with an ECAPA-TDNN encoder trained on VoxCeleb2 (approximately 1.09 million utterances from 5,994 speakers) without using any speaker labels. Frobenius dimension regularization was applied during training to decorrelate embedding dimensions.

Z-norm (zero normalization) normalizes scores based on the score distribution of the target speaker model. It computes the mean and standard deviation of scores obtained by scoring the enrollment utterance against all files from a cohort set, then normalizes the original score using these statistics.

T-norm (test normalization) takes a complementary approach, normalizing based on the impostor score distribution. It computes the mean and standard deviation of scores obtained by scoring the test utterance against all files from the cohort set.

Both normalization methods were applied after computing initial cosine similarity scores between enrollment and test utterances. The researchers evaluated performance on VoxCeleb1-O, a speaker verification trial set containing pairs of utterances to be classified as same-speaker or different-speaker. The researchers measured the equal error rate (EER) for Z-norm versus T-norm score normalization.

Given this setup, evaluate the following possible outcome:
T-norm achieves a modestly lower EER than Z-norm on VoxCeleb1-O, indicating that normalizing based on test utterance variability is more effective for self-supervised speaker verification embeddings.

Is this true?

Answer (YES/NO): NO